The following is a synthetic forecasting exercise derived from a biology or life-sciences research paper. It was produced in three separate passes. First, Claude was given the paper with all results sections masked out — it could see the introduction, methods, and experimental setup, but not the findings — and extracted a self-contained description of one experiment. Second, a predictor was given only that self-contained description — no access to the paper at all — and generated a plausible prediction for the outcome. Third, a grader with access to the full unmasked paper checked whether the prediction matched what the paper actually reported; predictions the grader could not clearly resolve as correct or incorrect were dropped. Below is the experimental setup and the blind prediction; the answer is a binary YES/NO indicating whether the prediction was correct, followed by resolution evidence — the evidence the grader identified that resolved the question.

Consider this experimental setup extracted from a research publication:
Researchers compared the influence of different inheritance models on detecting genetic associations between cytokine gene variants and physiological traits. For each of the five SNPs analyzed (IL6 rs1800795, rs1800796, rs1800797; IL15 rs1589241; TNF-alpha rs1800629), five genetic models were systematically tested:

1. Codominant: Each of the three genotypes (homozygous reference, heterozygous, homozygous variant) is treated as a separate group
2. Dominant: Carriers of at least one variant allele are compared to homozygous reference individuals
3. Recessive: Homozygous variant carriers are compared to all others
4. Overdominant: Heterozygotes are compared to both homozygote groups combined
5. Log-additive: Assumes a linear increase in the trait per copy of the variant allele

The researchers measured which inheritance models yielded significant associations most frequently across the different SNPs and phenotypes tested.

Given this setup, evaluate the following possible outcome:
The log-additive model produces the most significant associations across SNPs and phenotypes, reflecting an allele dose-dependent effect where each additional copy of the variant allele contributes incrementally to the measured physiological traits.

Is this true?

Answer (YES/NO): NO